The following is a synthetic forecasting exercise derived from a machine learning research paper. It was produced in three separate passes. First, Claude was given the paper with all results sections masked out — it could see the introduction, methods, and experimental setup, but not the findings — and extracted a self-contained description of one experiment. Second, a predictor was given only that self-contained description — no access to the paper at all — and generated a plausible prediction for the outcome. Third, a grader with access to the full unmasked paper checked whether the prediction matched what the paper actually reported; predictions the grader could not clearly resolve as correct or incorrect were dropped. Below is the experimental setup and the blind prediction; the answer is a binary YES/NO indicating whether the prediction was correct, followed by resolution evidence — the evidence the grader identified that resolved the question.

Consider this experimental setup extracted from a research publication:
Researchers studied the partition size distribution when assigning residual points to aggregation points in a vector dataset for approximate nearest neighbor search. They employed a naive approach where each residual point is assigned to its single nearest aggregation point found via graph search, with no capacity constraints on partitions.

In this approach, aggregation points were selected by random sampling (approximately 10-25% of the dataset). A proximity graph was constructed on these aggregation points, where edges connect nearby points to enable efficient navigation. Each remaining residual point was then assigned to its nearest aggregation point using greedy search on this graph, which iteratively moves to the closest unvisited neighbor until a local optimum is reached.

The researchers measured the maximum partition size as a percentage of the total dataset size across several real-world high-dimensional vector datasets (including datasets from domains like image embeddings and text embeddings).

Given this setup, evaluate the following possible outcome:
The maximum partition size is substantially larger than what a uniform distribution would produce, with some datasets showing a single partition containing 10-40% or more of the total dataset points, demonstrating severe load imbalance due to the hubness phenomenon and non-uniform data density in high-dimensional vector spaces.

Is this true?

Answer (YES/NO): NO